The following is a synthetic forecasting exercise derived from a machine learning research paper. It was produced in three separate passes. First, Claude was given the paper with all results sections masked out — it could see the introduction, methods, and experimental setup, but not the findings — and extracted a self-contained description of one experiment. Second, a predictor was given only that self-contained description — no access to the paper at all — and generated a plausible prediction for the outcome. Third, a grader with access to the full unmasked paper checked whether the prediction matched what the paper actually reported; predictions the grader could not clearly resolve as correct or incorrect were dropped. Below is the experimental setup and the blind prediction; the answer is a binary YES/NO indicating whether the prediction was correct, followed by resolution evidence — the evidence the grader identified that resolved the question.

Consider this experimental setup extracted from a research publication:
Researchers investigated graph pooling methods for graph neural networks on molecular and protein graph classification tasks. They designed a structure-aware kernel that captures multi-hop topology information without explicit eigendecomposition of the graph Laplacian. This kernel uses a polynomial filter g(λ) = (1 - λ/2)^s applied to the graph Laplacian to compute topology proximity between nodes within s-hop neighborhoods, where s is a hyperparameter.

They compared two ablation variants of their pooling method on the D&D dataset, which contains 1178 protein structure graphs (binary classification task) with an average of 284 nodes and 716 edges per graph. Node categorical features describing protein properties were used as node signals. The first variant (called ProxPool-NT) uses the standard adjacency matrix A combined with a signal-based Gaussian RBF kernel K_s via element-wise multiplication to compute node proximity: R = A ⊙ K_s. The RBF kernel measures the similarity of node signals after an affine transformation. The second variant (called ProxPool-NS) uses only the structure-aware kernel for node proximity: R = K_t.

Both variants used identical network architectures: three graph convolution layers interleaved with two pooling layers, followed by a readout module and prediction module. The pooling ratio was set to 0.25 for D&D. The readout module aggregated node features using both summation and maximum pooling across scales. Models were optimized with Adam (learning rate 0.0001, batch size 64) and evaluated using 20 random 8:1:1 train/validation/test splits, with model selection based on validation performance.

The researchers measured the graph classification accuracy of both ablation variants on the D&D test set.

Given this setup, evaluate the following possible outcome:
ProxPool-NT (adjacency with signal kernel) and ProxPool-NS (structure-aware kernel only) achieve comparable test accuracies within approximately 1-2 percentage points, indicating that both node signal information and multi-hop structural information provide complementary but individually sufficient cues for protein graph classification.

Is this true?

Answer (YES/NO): YES